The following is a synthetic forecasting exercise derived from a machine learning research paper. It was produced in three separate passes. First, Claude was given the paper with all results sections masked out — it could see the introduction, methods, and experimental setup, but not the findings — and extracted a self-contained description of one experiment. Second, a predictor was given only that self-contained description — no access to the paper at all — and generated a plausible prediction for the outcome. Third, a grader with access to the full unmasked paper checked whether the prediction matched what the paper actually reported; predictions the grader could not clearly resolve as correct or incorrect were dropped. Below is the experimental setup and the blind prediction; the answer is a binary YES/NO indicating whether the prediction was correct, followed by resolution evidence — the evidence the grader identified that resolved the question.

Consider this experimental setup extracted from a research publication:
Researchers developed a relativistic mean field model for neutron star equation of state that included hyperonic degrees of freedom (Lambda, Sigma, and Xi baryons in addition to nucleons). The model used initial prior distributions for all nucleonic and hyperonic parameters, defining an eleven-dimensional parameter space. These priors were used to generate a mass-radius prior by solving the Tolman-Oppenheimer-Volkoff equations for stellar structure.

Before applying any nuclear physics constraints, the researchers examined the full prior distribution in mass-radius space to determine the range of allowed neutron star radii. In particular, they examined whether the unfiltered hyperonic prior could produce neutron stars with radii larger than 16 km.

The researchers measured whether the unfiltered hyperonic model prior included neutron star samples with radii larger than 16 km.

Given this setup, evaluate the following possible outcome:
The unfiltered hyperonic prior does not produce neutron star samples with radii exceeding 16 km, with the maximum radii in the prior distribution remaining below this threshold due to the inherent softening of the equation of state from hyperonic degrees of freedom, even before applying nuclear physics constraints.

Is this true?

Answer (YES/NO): YES